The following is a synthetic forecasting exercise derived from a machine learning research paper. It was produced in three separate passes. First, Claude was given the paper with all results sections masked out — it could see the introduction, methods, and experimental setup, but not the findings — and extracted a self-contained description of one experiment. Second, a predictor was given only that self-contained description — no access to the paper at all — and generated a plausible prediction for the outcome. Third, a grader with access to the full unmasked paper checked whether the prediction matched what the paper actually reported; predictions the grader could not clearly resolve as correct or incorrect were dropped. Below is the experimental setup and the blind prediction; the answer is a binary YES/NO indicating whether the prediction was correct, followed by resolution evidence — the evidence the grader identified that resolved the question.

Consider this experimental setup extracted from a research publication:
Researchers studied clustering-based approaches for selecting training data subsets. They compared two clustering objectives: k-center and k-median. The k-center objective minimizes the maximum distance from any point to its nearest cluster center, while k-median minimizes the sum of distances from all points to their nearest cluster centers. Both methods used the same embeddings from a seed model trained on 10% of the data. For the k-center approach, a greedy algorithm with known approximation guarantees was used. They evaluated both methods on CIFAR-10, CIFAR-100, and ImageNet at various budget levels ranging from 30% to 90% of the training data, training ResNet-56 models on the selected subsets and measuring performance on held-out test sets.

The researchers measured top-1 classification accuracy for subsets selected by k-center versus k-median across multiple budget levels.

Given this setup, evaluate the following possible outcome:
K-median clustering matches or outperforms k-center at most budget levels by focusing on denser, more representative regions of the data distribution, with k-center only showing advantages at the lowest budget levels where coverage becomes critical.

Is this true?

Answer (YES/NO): NO